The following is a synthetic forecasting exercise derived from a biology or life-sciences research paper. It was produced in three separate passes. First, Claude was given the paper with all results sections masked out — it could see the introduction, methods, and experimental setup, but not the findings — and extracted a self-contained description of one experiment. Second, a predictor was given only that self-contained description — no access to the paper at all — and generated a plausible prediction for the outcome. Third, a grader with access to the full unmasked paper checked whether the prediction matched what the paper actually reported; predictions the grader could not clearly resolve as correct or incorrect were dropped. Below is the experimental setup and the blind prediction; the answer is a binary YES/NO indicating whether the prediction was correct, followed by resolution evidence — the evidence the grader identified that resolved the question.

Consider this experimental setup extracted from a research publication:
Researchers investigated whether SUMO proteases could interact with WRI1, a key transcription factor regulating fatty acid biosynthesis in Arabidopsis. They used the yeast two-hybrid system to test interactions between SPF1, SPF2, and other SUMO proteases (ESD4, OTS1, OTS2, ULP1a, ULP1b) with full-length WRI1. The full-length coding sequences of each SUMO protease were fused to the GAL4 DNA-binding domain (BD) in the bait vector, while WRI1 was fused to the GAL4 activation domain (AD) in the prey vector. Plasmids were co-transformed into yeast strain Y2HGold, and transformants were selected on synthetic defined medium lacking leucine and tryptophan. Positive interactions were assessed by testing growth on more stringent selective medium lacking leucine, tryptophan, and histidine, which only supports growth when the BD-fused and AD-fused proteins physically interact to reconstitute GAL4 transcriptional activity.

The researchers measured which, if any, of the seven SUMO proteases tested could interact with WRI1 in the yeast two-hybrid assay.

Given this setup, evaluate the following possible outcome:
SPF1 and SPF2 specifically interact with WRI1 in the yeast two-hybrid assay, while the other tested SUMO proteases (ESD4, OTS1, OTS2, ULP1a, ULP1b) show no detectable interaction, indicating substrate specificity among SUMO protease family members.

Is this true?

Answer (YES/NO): YES